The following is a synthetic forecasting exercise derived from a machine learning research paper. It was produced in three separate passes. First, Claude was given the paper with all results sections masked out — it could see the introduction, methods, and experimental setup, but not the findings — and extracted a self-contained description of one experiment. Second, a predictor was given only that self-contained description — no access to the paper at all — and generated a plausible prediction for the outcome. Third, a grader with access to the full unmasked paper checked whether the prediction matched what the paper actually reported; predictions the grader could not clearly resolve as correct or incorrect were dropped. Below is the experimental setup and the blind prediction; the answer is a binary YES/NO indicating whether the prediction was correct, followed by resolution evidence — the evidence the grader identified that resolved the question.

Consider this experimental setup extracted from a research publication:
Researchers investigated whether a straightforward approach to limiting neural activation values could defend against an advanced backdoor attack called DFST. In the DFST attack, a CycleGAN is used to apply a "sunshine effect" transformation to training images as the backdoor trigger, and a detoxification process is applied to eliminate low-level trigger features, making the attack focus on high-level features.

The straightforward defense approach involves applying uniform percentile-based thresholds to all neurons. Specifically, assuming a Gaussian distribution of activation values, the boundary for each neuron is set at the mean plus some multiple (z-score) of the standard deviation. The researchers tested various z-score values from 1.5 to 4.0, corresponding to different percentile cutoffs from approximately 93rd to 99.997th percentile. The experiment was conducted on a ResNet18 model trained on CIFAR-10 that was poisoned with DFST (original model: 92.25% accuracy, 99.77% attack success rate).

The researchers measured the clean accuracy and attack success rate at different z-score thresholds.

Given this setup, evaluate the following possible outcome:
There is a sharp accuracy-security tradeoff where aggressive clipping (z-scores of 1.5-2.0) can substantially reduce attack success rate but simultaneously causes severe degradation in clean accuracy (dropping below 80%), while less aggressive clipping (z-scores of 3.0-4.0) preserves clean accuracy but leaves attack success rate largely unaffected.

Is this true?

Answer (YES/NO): NO